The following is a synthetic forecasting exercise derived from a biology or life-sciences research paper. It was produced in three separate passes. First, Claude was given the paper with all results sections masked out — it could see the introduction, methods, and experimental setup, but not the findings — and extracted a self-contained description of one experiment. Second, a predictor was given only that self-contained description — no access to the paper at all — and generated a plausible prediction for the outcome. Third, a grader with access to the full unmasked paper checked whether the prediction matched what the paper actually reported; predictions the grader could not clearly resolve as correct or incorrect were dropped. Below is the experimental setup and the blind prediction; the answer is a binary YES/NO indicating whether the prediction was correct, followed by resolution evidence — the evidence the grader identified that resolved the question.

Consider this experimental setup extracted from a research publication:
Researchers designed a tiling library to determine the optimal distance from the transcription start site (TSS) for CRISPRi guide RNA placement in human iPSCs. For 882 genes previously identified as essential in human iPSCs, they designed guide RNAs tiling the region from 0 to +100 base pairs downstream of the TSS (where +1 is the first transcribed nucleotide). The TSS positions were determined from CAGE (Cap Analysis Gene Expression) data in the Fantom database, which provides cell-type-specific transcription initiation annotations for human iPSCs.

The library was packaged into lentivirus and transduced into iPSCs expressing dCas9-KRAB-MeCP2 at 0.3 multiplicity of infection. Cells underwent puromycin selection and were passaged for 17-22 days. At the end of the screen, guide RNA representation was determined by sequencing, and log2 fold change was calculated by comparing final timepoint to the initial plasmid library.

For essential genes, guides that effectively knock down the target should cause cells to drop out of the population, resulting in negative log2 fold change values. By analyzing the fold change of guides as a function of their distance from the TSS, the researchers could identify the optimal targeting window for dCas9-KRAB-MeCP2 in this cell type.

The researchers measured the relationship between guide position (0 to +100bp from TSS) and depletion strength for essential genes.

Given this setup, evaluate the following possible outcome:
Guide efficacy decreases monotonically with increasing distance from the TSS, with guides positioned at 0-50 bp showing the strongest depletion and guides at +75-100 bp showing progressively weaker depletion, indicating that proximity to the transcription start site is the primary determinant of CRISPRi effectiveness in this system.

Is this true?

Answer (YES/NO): NO